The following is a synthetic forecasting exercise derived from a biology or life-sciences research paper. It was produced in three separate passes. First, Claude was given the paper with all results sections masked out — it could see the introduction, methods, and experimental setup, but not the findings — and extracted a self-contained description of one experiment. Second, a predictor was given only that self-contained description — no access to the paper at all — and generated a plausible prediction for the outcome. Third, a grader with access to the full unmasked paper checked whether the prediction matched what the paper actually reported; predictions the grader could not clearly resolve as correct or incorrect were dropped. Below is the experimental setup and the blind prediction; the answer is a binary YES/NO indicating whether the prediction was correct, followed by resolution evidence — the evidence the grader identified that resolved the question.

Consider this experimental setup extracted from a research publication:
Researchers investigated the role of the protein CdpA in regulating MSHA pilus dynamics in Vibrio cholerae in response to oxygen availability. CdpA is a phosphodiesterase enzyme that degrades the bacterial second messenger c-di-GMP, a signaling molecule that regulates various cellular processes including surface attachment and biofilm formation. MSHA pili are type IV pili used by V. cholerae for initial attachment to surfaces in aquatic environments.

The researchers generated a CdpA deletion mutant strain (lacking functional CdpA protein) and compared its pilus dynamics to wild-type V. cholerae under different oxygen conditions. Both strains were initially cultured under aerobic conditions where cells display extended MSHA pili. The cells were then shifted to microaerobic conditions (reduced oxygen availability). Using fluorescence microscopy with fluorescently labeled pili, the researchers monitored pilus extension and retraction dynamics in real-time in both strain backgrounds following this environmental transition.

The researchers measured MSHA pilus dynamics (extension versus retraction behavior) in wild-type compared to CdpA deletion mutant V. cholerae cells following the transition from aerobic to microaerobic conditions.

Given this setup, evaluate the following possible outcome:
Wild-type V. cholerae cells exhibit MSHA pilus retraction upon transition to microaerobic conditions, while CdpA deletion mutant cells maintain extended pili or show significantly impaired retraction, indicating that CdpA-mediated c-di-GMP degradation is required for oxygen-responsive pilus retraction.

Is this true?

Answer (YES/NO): YES